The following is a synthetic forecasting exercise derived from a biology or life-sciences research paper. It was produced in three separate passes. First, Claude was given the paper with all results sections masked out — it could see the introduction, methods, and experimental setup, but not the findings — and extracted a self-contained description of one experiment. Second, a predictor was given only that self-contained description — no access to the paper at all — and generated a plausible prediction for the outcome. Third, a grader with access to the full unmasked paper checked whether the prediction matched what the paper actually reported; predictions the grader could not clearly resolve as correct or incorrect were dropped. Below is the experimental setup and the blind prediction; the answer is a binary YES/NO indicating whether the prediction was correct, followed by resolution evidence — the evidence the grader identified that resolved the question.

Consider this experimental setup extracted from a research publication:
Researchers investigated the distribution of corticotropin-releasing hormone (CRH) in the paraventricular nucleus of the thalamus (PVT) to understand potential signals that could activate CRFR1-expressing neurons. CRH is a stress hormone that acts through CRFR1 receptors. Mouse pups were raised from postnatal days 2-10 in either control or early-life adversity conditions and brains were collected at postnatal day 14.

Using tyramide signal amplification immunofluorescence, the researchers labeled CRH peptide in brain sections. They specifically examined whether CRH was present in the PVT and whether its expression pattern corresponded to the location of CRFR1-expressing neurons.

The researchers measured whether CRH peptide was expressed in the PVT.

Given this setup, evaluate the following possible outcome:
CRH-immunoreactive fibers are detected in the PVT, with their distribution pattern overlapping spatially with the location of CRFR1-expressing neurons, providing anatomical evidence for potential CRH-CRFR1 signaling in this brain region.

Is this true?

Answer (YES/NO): YES